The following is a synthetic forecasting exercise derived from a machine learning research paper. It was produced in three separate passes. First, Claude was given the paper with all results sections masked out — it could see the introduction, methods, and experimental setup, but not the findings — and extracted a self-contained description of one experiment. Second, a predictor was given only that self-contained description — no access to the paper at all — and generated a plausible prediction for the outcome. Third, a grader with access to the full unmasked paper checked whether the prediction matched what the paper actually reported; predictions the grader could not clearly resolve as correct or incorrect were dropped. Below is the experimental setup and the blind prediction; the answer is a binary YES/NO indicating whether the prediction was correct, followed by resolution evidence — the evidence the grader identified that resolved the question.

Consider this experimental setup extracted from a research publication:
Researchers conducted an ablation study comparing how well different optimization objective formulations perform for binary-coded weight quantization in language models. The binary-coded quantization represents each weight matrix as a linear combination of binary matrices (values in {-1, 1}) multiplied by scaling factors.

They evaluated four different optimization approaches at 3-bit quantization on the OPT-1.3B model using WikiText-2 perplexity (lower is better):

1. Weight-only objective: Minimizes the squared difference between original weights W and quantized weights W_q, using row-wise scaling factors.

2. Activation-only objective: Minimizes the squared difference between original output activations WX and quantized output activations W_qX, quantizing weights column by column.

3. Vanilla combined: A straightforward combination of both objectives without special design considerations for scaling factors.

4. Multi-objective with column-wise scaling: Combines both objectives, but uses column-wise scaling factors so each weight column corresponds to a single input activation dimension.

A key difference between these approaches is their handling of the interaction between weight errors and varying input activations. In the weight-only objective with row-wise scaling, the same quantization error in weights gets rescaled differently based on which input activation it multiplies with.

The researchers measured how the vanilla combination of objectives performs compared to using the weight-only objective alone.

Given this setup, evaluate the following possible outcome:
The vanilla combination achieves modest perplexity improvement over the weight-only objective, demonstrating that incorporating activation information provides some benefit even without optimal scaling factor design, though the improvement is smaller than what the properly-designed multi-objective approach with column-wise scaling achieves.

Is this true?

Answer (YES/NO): NO